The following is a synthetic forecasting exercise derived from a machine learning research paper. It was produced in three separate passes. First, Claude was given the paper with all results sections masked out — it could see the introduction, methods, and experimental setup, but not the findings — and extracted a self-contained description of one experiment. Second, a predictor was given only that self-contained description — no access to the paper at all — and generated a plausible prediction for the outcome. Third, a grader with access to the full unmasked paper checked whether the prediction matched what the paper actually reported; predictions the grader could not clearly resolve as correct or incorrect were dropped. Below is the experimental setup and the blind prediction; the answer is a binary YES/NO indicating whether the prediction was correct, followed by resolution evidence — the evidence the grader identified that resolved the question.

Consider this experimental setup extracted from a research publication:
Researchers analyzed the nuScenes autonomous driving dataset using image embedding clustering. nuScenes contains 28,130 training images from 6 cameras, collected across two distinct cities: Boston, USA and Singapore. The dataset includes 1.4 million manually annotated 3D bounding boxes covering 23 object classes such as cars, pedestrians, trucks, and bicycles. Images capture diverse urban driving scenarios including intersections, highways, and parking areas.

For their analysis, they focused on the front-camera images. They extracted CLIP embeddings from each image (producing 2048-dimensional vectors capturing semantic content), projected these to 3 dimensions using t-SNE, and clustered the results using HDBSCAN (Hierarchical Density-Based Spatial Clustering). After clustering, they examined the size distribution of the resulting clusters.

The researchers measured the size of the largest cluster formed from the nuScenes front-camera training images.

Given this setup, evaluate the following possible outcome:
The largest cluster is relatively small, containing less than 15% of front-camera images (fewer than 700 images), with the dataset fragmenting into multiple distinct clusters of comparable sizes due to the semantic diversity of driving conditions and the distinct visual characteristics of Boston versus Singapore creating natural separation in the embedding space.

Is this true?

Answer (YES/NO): NO